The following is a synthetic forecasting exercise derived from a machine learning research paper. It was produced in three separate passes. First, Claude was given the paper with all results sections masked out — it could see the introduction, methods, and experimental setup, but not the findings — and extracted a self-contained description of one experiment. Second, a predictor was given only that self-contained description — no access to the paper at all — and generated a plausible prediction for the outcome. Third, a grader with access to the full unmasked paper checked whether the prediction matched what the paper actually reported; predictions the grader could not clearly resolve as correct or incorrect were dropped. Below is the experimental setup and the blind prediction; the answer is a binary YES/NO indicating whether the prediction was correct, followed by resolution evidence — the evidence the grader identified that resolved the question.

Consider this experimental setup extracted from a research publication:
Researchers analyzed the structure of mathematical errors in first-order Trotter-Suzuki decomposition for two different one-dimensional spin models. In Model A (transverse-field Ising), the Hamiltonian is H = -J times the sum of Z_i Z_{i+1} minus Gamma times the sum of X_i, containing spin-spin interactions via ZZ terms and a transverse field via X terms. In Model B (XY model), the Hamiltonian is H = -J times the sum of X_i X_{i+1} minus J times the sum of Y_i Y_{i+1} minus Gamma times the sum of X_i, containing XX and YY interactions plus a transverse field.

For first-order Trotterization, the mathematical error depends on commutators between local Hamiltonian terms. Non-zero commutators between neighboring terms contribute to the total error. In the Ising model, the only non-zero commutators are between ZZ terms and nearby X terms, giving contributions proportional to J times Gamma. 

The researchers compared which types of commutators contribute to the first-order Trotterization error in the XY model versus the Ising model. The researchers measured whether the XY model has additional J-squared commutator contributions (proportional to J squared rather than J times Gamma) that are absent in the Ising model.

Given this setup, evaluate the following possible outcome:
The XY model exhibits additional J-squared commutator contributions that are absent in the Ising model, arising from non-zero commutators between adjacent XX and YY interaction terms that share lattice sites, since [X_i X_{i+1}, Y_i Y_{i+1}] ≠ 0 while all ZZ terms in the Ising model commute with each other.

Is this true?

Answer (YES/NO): YES